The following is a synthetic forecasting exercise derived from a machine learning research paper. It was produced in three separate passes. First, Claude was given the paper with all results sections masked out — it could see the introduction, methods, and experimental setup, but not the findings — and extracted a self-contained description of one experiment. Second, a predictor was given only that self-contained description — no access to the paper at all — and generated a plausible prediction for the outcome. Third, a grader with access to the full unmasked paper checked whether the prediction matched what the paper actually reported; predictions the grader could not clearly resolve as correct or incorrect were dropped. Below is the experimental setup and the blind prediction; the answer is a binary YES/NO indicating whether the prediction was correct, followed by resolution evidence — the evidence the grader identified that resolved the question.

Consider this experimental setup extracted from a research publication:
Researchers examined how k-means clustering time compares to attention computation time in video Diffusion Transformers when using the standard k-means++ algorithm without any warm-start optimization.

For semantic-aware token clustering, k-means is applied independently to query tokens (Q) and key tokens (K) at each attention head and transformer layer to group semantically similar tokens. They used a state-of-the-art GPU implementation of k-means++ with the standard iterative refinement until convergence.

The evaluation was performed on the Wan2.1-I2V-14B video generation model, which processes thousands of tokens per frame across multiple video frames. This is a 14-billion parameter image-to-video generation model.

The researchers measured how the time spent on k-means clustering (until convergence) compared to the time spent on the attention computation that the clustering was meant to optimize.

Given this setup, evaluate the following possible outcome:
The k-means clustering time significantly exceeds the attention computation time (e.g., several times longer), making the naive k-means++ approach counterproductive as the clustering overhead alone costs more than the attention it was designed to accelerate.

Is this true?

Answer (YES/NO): NO